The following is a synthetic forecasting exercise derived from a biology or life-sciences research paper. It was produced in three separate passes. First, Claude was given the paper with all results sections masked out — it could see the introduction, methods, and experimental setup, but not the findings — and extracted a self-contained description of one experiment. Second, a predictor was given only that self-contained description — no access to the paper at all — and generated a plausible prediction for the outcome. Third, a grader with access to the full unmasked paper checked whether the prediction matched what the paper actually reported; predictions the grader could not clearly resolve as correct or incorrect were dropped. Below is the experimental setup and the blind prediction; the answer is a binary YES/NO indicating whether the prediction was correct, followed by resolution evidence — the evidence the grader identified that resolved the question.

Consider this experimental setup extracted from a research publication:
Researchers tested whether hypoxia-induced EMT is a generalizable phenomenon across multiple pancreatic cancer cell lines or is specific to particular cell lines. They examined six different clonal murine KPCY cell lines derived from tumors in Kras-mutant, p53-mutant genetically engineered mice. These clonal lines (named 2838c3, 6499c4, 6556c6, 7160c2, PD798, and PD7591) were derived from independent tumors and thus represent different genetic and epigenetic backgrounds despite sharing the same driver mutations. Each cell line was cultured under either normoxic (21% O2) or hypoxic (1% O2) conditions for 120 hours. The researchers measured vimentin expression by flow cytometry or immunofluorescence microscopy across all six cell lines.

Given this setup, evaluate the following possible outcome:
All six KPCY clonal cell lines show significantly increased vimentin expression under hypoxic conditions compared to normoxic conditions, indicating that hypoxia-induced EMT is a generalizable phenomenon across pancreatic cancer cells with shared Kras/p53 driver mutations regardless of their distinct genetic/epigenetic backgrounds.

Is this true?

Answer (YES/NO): YES